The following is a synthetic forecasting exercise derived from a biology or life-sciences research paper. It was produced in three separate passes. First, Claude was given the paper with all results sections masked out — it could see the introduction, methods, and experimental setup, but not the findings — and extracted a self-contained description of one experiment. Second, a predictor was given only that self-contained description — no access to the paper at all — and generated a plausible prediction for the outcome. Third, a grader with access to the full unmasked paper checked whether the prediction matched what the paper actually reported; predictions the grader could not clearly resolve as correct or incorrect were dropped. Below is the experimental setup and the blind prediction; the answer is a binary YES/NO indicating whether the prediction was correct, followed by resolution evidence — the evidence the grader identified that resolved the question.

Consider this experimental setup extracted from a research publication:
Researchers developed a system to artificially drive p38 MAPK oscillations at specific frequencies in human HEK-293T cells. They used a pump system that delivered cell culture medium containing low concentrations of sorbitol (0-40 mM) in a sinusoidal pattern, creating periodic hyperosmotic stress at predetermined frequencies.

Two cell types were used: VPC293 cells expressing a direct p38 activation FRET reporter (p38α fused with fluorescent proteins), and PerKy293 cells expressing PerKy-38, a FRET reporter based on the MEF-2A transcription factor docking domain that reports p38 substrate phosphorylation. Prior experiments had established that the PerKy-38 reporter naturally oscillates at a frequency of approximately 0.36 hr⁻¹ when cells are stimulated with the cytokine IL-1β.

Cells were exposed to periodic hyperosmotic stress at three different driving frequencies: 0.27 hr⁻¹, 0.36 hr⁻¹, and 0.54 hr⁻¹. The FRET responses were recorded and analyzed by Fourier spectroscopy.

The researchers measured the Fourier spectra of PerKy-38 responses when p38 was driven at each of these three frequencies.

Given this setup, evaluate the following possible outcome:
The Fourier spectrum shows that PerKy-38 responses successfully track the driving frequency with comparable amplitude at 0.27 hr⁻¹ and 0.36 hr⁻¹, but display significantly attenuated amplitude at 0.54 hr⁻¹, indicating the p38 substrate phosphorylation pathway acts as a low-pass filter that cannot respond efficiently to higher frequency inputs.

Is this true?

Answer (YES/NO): NO